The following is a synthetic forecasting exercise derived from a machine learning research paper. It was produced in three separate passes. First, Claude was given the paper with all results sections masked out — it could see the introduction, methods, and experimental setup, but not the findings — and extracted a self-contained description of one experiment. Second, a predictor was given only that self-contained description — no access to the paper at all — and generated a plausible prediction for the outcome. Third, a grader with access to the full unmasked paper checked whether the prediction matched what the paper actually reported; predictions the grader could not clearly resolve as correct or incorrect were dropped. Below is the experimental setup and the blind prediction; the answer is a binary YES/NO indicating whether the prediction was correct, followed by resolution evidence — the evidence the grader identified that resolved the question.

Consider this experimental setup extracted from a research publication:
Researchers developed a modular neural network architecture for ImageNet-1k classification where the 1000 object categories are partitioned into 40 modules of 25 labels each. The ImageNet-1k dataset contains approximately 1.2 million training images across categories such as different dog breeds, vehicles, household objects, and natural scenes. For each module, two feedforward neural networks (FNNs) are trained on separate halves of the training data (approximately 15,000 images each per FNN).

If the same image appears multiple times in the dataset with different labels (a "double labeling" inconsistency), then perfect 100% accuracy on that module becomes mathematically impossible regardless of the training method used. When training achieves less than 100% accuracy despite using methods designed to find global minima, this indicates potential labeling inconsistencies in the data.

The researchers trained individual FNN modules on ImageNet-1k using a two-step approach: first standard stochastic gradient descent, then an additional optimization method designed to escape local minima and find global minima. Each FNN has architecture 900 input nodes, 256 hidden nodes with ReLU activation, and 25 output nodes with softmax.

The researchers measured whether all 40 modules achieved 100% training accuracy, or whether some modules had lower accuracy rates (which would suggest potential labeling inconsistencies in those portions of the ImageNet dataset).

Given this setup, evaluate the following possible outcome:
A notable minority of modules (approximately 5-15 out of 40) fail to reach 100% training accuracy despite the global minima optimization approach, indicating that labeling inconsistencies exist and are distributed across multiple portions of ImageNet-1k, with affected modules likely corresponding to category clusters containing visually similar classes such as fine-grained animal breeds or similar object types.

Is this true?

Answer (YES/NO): NO